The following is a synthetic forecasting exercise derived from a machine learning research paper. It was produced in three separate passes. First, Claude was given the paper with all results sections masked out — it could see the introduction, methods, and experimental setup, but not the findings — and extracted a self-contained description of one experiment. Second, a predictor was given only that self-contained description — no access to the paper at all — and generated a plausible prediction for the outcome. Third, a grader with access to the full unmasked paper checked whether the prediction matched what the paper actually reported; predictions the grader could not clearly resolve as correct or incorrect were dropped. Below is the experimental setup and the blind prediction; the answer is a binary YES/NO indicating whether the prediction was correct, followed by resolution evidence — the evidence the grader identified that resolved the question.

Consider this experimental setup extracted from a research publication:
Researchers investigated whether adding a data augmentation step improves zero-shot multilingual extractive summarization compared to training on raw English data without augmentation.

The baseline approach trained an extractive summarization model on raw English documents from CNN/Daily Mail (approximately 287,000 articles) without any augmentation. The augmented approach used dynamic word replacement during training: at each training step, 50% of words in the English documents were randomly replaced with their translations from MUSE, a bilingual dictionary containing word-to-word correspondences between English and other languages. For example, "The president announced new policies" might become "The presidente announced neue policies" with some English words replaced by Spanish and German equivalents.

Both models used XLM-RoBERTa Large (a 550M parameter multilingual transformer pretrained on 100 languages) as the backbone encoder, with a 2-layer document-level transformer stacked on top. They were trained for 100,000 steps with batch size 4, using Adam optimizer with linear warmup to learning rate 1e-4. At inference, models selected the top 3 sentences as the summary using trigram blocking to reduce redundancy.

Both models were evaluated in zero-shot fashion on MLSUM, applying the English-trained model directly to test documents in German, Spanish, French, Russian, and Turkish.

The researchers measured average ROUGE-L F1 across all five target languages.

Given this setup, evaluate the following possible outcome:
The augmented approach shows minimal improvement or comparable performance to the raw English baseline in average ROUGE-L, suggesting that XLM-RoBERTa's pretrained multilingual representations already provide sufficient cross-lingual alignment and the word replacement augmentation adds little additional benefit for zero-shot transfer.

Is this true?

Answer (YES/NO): NO